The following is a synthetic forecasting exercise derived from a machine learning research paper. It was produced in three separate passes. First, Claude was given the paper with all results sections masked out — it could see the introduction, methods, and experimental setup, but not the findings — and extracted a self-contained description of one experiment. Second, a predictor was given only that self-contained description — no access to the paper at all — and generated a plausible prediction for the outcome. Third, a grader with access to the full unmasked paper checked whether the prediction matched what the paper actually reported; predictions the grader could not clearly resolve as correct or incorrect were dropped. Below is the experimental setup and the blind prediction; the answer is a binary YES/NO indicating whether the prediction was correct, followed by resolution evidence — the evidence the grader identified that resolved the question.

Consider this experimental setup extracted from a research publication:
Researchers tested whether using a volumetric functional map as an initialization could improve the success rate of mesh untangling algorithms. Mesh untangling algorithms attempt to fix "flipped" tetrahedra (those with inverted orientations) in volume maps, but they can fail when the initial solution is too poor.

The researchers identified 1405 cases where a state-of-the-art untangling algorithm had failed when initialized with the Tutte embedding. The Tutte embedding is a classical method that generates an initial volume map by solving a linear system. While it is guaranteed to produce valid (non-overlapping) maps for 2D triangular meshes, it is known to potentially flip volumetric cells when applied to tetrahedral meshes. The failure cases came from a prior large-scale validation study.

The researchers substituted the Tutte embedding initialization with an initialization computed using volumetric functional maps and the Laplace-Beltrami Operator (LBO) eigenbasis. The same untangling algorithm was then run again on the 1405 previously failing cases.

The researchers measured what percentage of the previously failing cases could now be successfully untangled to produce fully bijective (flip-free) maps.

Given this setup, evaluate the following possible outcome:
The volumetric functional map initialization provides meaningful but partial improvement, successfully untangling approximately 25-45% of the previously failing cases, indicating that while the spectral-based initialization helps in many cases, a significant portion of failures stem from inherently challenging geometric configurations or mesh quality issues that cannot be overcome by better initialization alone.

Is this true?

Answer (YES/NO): NO